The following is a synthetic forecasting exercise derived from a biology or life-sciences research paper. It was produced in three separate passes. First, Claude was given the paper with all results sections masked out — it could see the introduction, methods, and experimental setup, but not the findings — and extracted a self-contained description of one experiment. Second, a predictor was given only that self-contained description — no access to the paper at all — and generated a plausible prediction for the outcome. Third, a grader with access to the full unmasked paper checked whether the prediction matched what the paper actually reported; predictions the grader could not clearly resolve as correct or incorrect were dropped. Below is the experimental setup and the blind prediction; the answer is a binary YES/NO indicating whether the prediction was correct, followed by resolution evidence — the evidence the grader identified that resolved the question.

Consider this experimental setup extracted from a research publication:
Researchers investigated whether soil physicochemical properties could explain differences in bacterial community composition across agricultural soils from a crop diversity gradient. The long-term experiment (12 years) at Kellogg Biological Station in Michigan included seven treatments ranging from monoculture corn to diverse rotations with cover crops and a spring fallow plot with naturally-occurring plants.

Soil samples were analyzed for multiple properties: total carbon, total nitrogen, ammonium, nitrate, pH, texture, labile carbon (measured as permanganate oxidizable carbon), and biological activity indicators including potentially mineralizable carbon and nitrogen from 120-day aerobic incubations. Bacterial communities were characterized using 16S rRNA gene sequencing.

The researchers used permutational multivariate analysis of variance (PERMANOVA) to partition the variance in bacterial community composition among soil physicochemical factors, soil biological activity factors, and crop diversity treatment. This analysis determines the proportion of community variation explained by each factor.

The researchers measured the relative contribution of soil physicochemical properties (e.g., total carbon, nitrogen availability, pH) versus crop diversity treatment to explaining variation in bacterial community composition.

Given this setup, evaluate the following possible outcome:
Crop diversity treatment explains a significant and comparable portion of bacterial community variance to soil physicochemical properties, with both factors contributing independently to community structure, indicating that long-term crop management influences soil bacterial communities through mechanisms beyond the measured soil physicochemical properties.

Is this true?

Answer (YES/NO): NO